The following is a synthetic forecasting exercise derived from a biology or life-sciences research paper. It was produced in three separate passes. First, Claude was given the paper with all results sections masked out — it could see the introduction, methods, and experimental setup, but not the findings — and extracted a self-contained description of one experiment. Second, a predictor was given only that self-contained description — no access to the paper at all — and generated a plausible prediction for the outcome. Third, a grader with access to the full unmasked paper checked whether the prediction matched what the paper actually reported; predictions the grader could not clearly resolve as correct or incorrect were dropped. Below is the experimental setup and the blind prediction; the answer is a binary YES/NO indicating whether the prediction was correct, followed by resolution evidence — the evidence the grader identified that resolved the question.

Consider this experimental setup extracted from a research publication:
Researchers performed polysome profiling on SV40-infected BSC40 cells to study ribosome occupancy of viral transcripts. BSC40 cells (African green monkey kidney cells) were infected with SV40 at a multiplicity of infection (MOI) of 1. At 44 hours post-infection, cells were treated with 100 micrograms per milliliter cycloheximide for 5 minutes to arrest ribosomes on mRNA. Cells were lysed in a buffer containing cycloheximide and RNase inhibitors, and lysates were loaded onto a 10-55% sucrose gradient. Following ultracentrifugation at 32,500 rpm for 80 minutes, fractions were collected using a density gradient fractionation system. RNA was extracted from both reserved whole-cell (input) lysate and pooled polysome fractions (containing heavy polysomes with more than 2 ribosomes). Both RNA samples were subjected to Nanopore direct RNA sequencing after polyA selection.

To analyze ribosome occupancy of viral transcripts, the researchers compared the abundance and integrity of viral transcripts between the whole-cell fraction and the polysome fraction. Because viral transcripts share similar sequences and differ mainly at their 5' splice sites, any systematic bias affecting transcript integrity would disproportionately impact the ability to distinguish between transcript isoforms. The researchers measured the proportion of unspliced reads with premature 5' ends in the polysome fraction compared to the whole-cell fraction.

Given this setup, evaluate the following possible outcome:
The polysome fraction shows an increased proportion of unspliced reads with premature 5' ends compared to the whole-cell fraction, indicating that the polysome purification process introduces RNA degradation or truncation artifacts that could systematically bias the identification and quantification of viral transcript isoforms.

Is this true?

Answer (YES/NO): YES